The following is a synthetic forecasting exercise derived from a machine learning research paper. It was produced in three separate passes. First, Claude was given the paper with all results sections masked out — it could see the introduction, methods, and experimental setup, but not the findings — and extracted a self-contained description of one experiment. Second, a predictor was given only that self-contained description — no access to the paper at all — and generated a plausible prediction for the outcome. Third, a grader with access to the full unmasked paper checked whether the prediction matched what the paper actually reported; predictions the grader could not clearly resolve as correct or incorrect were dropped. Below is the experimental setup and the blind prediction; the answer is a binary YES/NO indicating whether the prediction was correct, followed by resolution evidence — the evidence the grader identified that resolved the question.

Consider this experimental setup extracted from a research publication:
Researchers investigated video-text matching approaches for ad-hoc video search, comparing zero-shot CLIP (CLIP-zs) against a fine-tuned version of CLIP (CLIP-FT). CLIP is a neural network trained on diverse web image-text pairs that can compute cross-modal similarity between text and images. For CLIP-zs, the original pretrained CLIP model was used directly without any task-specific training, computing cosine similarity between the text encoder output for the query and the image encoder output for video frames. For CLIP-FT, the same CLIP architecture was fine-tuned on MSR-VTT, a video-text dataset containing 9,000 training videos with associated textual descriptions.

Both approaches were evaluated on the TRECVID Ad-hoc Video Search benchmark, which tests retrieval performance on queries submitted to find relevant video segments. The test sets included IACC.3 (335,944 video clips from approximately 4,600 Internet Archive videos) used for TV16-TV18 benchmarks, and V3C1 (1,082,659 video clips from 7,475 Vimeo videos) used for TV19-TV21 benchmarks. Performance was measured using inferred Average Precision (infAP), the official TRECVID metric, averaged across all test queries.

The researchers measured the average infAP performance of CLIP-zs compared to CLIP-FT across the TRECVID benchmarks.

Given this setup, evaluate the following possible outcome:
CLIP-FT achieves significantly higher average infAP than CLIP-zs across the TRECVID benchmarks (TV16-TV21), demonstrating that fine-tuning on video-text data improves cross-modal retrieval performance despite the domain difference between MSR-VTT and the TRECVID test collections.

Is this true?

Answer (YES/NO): YES